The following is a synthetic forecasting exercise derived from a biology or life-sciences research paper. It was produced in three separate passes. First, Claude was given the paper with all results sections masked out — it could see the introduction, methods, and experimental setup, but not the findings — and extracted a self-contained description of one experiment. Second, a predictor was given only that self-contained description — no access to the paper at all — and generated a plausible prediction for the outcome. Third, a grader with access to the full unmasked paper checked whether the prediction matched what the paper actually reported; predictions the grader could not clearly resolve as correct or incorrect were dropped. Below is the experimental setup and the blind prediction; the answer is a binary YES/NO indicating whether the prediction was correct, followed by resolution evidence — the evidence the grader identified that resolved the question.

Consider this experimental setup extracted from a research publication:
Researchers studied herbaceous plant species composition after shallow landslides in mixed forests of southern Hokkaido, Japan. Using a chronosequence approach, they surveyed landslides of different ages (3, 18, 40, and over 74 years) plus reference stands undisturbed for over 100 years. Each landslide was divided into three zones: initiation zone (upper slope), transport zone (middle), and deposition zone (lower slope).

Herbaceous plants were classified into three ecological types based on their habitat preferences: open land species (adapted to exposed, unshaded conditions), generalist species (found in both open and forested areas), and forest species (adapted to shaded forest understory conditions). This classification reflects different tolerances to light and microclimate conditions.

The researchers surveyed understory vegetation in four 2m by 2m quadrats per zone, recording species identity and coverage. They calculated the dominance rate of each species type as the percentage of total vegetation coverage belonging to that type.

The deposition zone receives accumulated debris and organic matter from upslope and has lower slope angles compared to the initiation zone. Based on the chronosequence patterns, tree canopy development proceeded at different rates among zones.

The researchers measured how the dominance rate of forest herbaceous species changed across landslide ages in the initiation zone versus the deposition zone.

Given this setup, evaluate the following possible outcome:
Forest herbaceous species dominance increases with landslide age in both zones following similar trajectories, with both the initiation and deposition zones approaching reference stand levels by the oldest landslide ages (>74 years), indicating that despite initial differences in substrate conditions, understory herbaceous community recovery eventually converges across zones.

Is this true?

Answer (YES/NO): NO